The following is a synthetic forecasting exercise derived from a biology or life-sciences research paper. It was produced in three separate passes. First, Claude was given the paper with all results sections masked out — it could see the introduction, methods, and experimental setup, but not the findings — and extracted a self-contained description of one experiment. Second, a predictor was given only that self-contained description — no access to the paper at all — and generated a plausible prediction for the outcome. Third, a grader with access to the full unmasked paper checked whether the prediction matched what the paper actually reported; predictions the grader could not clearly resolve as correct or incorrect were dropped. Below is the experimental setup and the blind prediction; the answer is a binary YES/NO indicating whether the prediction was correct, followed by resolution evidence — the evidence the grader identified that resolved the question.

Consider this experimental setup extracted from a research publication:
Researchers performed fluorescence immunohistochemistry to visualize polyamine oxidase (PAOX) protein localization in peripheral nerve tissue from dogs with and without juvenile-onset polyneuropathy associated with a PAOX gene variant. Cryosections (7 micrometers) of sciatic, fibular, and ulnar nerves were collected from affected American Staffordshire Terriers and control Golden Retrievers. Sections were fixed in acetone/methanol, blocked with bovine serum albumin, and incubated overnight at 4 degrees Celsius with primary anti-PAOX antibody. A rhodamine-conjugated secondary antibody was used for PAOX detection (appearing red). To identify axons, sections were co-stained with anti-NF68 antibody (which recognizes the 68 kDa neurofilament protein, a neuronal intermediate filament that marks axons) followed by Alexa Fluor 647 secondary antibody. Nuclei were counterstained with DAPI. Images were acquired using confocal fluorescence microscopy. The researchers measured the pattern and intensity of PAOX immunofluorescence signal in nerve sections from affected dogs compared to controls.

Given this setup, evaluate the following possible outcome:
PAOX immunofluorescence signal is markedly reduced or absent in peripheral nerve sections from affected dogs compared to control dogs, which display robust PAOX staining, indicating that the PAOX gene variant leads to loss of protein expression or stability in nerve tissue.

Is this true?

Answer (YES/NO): NO